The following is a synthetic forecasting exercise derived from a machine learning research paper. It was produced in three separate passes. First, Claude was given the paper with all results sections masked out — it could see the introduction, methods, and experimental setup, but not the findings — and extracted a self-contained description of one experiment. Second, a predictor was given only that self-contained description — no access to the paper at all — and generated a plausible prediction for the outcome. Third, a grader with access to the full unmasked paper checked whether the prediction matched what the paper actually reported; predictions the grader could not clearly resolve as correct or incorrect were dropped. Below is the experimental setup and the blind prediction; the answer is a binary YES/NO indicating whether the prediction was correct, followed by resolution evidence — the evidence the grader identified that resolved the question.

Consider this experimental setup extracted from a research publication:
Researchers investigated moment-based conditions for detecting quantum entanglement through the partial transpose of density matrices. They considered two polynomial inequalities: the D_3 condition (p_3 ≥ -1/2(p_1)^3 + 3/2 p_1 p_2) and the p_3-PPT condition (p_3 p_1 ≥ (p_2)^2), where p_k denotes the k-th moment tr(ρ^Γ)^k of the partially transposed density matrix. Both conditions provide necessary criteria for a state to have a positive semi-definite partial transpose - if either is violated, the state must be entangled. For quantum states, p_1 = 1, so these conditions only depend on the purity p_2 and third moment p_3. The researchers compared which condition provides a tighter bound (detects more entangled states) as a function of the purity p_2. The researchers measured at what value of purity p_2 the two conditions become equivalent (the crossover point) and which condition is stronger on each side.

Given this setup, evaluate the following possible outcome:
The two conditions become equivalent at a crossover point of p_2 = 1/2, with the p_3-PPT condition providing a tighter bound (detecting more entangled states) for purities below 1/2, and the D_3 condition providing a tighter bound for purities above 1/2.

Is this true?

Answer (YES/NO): YES